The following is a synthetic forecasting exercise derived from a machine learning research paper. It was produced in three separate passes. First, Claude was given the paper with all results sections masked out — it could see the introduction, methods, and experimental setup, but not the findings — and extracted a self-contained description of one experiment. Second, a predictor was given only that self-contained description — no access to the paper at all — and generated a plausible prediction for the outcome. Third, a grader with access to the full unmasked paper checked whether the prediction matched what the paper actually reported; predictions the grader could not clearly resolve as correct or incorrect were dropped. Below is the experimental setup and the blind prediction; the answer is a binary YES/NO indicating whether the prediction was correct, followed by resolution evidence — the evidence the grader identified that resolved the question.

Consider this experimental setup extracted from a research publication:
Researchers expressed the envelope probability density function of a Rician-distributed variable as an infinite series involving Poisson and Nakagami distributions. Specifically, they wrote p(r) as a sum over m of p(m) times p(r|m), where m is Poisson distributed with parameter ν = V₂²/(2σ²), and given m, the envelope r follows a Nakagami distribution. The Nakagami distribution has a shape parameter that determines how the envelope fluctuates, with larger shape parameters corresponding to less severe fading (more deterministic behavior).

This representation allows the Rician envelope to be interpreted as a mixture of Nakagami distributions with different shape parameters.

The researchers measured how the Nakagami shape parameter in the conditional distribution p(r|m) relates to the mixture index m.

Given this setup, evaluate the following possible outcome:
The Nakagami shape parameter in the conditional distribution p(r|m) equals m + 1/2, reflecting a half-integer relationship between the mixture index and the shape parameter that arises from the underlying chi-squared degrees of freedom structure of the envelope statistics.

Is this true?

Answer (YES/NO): NO